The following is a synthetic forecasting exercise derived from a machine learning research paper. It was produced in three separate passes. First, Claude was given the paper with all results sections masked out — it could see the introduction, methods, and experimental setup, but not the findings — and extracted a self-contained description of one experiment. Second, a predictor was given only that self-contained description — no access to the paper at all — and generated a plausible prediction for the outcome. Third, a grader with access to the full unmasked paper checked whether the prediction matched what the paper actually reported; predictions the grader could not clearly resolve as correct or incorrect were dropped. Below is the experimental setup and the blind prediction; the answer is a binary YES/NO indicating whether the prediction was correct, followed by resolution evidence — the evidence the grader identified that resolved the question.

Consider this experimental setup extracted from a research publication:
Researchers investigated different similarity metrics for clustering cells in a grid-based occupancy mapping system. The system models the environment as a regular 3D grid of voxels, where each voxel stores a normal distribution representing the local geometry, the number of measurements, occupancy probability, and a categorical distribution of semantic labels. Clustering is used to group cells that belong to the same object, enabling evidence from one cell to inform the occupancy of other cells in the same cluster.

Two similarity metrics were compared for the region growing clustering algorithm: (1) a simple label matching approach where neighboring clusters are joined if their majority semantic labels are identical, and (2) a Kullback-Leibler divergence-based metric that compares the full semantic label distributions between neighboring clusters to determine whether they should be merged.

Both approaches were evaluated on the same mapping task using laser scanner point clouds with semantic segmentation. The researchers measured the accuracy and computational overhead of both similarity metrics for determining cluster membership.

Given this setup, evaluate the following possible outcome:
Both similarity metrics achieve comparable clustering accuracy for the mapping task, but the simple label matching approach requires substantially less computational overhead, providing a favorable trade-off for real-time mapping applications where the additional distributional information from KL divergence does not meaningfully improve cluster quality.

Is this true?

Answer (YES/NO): YES